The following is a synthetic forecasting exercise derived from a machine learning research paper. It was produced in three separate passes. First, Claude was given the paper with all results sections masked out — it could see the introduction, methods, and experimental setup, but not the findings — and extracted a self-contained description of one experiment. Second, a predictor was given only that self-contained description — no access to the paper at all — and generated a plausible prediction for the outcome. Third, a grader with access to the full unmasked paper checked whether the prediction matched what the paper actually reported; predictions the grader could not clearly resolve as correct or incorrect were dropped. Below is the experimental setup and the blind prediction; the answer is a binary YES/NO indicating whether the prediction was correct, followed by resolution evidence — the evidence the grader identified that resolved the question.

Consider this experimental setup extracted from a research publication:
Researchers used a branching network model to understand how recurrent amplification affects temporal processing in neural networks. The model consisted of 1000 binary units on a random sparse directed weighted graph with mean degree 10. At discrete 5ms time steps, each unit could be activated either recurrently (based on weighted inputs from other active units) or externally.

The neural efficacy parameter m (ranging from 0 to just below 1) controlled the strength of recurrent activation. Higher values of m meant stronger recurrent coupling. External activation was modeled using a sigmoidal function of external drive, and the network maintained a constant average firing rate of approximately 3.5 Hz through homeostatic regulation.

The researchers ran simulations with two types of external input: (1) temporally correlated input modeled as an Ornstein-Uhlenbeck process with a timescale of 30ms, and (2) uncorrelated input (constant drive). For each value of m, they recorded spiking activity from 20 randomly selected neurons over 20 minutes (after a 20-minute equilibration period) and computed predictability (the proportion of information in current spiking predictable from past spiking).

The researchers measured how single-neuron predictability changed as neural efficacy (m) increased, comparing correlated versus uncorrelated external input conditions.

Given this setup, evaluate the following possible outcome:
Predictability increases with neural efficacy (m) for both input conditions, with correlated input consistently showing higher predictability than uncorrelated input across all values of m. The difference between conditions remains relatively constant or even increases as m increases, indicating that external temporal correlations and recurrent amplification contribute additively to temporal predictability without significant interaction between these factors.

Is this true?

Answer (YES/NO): NO